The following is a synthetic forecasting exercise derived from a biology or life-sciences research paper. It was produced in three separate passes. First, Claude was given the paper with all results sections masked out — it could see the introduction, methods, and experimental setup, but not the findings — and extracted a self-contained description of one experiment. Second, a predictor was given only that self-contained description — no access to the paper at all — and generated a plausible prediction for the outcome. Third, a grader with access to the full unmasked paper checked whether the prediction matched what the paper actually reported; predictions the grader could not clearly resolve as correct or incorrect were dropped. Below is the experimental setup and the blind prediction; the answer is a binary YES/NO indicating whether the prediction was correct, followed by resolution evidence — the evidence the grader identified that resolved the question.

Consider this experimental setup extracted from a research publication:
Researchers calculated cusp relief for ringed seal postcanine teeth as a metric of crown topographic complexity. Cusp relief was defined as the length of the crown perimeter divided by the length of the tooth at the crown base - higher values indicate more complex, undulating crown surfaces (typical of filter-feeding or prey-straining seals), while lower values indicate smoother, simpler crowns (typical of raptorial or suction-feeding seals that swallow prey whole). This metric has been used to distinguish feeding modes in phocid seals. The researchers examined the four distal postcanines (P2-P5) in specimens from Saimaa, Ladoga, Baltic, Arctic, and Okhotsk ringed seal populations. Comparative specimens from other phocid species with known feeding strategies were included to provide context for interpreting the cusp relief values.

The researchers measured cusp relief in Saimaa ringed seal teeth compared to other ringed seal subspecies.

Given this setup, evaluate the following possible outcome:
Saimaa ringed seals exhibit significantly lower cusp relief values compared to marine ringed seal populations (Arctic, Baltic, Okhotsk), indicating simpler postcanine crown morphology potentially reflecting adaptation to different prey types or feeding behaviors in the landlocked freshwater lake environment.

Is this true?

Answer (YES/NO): YES